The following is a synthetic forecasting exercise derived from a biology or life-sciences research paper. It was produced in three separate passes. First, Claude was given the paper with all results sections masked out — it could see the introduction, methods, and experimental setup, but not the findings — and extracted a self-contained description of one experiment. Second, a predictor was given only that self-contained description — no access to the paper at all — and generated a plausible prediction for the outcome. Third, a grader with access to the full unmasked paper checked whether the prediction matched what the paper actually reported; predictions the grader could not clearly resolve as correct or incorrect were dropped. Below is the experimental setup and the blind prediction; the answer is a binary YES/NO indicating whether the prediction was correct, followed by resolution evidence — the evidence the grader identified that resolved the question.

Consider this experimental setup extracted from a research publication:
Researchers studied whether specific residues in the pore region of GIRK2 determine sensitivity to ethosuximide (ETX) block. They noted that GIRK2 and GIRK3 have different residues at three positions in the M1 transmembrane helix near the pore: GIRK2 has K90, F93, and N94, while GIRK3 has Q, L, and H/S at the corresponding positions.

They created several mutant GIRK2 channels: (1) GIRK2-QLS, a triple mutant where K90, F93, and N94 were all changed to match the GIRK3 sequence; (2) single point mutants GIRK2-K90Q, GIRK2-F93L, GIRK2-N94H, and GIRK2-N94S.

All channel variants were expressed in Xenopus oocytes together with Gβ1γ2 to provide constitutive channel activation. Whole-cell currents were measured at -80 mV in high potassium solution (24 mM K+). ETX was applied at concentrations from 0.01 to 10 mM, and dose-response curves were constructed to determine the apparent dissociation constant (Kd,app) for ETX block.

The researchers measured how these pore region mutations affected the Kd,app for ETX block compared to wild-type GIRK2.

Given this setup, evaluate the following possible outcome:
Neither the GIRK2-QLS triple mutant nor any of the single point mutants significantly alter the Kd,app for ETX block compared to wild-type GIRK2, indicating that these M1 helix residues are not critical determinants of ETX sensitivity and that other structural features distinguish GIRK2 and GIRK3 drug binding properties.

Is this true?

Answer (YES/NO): NO